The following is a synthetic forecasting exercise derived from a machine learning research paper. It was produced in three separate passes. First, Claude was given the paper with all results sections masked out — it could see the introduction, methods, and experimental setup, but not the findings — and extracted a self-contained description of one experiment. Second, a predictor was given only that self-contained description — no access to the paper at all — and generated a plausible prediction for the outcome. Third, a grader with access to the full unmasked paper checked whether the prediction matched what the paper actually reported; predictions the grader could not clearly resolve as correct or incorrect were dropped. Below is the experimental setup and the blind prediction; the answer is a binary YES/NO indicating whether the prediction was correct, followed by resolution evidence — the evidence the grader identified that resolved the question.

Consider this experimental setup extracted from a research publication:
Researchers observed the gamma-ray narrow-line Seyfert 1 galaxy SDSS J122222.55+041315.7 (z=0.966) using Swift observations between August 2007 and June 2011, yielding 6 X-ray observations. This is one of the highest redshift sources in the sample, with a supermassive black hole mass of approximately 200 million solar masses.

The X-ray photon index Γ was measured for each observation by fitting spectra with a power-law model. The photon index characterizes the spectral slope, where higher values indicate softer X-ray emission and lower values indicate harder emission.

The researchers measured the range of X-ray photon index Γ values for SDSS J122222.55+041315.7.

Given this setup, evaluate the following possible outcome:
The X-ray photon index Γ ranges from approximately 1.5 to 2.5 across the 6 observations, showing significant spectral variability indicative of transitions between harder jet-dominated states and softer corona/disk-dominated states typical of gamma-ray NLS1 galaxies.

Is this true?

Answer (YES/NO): NO